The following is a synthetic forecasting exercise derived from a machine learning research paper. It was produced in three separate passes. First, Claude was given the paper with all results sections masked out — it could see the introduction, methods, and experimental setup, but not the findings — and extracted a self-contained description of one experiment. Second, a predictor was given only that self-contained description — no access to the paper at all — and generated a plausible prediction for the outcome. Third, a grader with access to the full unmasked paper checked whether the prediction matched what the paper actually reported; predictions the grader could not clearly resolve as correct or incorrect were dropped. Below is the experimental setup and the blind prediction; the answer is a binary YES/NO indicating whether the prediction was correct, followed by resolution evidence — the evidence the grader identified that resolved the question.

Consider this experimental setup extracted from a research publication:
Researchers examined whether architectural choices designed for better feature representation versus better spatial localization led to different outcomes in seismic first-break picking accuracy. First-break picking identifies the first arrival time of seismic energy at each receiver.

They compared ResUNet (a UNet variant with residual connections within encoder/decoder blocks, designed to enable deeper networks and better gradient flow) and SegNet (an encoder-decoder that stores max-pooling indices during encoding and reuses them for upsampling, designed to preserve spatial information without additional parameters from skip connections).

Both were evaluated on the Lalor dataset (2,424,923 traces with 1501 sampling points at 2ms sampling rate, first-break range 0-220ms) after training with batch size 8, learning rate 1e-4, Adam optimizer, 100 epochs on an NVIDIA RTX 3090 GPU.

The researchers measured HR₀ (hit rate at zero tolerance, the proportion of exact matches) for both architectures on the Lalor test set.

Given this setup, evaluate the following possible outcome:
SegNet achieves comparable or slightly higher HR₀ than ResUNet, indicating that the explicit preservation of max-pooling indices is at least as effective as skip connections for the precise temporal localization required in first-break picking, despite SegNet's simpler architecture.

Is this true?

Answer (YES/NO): NO